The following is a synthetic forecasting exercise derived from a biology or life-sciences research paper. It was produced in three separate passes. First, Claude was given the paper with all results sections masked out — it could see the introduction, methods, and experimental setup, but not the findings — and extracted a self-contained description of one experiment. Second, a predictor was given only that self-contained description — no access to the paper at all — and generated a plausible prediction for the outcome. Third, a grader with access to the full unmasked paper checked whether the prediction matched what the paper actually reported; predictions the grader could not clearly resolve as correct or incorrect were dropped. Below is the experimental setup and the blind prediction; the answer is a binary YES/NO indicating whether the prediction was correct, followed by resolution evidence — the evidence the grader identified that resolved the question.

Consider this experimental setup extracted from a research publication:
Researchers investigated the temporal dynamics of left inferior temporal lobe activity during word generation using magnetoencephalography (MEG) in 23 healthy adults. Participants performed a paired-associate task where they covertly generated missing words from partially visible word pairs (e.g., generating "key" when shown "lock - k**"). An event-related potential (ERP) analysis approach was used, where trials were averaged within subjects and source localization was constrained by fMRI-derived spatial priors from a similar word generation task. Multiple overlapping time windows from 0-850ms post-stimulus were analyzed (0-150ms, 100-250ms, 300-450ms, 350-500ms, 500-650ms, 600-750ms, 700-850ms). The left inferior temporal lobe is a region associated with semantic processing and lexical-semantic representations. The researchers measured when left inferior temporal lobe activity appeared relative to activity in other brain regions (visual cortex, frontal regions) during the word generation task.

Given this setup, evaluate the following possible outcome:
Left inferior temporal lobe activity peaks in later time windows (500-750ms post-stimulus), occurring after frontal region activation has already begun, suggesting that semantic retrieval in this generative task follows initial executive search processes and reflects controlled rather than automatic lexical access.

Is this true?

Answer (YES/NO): NO